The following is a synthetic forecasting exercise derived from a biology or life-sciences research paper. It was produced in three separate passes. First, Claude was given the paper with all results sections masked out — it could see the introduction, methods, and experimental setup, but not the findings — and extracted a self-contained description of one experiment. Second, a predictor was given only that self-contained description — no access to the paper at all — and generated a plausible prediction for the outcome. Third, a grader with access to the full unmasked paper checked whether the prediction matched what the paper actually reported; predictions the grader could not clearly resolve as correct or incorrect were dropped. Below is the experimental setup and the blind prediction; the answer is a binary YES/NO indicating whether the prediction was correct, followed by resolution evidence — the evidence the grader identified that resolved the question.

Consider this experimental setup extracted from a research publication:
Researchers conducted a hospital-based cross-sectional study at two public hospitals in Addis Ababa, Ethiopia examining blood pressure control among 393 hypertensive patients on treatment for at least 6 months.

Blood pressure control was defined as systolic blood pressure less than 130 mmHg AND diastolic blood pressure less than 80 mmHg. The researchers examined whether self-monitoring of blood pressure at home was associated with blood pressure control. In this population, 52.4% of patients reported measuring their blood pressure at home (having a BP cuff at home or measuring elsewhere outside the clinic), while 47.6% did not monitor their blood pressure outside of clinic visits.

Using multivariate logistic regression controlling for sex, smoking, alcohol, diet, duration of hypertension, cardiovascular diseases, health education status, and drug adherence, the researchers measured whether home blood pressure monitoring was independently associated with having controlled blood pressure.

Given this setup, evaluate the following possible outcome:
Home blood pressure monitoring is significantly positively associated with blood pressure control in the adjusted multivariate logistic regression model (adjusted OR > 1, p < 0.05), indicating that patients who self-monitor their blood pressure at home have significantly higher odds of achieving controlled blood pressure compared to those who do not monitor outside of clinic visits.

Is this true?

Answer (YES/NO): YES